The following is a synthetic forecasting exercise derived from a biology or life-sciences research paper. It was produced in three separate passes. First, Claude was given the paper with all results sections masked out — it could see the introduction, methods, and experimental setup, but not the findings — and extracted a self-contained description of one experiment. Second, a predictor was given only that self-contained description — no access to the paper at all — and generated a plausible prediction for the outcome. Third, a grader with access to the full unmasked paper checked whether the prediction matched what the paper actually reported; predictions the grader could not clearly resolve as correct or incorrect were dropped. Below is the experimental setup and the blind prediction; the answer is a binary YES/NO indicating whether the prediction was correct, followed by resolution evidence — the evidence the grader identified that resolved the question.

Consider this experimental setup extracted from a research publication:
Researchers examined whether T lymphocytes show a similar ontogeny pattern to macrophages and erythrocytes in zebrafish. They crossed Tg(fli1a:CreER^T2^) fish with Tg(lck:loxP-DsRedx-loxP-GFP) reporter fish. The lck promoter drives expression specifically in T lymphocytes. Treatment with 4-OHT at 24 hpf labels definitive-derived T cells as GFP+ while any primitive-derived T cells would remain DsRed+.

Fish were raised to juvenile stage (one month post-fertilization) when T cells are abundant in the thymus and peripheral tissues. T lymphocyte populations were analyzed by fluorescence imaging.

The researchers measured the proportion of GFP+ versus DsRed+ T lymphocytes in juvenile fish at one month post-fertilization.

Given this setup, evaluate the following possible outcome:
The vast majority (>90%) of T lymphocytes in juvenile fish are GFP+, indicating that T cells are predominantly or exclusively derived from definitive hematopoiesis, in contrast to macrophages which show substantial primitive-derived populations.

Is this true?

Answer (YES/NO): NO